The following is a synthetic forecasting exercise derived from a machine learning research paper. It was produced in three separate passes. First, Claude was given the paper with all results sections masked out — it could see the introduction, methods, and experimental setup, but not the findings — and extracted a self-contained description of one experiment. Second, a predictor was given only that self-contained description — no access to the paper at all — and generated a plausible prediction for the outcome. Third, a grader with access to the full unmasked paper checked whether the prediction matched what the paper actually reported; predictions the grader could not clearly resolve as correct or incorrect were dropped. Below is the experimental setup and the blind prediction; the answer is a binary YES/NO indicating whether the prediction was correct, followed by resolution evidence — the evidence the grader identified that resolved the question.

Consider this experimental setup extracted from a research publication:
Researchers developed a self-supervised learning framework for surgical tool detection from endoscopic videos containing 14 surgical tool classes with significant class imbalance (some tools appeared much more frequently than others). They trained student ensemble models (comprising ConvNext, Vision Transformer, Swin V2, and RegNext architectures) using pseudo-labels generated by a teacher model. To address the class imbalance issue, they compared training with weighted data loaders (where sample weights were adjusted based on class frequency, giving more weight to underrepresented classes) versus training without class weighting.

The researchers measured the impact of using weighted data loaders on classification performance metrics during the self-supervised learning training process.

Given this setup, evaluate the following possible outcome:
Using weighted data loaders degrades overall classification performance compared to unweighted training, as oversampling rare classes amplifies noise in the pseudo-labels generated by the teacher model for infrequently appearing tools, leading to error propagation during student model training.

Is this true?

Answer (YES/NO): NO